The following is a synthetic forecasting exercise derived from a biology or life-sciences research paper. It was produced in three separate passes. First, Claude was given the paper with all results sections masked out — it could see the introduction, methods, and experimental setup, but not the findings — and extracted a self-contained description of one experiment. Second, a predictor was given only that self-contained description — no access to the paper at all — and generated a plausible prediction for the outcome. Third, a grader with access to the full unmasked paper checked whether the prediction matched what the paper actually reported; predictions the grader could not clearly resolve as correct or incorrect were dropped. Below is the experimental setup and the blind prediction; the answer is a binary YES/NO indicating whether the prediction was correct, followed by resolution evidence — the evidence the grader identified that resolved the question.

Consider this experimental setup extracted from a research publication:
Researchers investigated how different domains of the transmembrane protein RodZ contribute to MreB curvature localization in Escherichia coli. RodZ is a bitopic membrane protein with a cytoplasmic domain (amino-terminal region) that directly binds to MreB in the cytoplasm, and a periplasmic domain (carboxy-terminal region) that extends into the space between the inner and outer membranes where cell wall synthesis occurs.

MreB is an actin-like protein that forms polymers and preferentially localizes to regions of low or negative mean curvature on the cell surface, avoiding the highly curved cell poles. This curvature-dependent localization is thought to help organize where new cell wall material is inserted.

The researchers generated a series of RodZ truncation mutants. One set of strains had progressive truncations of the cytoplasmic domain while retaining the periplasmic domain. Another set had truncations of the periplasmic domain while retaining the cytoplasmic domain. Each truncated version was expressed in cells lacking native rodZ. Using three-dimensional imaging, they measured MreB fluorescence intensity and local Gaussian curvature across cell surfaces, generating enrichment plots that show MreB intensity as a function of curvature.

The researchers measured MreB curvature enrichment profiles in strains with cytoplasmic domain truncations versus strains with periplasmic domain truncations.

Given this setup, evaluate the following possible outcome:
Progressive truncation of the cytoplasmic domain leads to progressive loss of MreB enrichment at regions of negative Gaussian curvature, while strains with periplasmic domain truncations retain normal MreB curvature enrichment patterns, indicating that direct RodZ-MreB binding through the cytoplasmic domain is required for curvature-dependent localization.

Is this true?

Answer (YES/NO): YES